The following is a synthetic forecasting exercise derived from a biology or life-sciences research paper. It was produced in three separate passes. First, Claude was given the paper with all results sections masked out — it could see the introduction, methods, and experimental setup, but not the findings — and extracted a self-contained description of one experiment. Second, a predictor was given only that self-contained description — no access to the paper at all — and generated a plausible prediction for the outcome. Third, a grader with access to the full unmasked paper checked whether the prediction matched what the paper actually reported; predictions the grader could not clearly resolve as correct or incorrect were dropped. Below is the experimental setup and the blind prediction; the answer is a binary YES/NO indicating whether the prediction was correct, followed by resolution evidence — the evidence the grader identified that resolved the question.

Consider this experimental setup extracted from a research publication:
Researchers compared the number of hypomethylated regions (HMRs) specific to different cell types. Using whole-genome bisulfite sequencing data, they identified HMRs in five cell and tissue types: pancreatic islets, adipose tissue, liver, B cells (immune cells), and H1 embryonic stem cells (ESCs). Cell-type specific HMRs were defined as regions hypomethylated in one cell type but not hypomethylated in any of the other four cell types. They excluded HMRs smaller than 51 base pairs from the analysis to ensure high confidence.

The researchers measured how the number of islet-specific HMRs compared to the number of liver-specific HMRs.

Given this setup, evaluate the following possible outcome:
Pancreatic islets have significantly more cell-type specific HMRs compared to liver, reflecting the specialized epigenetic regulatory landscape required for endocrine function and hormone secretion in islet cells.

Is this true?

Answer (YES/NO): NO